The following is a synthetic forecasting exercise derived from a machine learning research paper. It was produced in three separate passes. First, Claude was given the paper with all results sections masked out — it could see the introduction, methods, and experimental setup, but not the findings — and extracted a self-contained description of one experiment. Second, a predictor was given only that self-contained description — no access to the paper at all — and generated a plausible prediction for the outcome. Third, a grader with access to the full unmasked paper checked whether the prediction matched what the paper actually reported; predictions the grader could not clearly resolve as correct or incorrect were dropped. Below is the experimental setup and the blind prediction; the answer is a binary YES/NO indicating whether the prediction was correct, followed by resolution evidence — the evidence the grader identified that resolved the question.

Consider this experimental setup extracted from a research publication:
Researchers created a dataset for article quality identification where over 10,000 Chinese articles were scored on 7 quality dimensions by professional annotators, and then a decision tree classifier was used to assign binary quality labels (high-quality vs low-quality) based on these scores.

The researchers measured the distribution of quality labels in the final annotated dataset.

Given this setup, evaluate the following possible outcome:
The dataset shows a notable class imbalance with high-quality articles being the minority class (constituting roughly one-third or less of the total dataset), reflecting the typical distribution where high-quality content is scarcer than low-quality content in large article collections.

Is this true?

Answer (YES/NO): NO